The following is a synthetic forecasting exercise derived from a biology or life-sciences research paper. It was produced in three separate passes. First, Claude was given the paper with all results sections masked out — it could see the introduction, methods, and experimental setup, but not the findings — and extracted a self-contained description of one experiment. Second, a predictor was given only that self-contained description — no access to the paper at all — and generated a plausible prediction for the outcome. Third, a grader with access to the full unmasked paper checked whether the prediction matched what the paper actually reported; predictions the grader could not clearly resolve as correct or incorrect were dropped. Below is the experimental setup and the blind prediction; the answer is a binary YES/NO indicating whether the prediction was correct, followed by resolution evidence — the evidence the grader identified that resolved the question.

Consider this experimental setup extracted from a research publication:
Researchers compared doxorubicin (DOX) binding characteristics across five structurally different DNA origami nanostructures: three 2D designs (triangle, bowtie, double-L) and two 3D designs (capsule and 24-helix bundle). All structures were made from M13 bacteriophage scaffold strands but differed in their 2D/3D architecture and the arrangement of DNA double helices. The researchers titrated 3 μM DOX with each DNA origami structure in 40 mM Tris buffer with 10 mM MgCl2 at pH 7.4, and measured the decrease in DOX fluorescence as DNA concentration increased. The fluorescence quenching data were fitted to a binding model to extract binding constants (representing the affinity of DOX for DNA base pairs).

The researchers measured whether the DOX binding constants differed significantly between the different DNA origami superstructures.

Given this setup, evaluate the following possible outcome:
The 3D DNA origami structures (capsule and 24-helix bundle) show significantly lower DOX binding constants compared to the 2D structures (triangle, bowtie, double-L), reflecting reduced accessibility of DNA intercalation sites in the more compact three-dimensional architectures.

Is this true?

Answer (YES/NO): NO